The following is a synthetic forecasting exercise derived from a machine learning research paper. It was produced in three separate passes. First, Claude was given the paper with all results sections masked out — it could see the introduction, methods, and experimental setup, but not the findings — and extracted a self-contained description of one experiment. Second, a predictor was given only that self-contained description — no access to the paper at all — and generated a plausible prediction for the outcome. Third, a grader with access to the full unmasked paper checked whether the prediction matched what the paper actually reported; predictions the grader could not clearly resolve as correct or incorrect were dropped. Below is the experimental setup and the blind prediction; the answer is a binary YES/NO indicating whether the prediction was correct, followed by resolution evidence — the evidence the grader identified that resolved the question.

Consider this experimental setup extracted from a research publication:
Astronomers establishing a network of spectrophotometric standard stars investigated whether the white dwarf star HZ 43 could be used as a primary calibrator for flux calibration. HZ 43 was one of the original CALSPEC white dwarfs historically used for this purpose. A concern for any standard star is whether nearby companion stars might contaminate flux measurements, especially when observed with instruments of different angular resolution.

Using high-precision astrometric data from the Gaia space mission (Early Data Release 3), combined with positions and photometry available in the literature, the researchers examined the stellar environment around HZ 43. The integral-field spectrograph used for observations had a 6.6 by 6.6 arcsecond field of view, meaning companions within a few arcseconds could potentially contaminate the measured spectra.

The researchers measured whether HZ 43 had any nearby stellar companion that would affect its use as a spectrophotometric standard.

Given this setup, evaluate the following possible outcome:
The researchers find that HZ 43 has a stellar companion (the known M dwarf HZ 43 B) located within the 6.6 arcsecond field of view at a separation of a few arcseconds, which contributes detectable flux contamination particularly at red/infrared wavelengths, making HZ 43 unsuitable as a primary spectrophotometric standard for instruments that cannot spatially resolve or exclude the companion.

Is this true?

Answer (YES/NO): YES